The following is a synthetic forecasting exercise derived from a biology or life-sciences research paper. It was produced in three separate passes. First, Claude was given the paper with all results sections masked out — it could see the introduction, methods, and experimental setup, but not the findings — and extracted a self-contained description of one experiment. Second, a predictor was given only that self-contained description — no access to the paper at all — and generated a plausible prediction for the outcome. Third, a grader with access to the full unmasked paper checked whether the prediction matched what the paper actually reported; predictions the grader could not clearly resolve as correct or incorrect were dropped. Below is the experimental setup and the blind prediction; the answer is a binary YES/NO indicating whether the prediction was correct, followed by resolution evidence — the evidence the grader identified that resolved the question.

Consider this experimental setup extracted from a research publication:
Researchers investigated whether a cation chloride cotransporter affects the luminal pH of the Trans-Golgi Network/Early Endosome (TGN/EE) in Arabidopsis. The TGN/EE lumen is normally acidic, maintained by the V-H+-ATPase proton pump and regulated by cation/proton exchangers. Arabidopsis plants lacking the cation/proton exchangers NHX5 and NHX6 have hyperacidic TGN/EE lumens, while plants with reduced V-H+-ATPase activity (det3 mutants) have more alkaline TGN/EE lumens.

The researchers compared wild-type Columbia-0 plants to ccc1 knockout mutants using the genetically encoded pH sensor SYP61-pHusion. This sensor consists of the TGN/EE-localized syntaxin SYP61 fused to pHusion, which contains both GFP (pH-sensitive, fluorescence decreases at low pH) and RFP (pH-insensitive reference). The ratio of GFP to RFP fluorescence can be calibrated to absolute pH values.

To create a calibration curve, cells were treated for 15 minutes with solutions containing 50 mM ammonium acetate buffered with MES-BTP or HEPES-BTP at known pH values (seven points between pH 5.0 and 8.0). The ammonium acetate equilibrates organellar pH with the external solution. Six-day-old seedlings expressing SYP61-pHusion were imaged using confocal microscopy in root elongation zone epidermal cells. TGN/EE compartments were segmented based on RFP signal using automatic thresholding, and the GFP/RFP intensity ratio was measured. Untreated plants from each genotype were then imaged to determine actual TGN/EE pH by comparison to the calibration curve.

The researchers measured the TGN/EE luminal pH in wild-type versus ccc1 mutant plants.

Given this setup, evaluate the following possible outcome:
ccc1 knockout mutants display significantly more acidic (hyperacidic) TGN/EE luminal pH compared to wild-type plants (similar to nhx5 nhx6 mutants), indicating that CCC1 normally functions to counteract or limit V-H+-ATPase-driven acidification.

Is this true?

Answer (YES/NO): NO